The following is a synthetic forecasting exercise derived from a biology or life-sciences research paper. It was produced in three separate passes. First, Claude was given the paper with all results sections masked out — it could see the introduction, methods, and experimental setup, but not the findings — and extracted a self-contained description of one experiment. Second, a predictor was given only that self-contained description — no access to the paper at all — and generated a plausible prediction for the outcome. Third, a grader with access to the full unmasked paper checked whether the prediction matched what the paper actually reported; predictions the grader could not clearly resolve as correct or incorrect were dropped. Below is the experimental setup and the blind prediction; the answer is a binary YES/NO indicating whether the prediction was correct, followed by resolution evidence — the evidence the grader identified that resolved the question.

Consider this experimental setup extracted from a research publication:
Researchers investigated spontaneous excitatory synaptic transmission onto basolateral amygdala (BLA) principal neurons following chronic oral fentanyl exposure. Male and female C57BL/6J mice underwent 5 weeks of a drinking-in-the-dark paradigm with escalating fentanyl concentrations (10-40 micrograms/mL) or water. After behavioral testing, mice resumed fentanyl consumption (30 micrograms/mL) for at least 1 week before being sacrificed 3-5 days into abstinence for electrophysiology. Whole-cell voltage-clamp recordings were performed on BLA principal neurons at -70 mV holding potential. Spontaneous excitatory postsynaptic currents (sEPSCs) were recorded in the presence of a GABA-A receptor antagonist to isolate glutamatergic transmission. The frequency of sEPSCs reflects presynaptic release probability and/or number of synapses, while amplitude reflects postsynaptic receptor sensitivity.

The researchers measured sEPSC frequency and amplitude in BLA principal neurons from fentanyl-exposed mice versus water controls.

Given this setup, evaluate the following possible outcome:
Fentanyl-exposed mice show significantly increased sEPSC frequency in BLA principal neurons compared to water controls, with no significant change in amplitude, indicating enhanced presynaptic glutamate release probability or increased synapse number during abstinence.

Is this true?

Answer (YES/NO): YES